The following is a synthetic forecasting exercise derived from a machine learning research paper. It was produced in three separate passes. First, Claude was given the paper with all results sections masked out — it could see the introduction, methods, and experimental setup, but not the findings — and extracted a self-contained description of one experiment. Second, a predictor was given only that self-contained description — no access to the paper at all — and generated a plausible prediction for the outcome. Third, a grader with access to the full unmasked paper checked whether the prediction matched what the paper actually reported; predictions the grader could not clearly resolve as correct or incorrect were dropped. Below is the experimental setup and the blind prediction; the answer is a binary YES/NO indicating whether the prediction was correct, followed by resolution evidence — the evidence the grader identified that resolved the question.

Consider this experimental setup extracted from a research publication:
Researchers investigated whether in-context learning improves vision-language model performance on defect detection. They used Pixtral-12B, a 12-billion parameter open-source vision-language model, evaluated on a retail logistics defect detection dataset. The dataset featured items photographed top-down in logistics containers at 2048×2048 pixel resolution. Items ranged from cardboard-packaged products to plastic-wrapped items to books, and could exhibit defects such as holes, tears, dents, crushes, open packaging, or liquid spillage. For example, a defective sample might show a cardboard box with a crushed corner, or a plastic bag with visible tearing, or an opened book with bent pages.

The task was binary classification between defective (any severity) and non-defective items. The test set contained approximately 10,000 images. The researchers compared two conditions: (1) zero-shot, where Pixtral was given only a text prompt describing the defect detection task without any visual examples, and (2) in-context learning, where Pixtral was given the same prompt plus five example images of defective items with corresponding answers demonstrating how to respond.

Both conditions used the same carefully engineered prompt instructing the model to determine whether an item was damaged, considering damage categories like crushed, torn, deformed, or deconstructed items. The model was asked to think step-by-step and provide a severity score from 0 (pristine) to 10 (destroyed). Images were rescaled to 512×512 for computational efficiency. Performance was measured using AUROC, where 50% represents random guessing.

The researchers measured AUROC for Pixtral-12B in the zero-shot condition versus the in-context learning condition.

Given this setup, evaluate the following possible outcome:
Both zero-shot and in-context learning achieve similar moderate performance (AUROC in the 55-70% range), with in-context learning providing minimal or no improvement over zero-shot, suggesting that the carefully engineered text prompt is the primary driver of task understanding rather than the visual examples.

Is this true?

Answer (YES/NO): NO